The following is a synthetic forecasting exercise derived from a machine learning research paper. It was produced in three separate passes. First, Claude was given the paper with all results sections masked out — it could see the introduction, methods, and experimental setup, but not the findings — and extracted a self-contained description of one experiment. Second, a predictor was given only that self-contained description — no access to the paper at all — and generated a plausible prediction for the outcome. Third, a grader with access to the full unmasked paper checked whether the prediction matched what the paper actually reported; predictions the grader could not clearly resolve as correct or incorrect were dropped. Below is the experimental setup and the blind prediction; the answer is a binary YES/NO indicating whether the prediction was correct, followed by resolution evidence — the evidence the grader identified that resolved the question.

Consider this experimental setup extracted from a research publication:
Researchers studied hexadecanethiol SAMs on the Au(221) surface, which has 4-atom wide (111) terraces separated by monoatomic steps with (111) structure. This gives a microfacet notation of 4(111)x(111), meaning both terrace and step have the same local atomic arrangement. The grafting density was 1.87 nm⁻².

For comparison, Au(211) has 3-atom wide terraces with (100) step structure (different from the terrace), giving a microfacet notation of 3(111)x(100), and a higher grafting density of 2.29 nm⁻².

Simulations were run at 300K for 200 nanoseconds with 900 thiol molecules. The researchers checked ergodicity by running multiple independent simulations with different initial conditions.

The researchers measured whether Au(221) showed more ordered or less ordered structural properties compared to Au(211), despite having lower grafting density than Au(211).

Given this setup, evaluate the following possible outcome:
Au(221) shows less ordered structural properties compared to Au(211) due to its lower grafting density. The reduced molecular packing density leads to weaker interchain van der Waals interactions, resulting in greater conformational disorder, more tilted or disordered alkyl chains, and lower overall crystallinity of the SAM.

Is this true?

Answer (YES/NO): NO